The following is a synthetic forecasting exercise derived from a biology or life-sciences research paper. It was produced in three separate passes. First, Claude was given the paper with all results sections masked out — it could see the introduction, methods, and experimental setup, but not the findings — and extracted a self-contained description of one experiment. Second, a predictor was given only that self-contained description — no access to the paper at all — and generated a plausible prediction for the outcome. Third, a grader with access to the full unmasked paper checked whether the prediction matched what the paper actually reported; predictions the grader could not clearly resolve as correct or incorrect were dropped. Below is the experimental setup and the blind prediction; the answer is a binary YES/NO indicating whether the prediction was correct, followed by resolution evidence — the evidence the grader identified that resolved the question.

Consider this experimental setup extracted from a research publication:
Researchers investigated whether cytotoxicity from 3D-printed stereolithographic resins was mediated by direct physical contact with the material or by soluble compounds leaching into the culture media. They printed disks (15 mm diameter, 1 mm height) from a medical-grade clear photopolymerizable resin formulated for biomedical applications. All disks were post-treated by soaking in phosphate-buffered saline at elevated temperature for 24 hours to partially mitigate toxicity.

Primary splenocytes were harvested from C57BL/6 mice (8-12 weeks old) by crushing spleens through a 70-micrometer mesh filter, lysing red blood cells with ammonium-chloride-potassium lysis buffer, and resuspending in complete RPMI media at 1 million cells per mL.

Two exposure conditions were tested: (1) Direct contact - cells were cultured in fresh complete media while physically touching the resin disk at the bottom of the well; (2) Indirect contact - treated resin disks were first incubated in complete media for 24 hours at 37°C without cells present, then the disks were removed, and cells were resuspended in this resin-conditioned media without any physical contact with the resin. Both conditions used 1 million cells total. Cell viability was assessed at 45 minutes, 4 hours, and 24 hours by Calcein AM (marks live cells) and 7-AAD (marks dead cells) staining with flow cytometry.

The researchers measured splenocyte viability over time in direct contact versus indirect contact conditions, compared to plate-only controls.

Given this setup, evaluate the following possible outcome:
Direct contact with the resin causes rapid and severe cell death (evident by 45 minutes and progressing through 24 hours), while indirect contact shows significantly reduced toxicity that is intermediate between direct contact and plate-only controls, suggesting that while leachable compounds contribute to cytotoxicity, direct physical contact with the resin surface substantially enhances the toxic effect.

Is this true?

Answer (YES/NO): NO